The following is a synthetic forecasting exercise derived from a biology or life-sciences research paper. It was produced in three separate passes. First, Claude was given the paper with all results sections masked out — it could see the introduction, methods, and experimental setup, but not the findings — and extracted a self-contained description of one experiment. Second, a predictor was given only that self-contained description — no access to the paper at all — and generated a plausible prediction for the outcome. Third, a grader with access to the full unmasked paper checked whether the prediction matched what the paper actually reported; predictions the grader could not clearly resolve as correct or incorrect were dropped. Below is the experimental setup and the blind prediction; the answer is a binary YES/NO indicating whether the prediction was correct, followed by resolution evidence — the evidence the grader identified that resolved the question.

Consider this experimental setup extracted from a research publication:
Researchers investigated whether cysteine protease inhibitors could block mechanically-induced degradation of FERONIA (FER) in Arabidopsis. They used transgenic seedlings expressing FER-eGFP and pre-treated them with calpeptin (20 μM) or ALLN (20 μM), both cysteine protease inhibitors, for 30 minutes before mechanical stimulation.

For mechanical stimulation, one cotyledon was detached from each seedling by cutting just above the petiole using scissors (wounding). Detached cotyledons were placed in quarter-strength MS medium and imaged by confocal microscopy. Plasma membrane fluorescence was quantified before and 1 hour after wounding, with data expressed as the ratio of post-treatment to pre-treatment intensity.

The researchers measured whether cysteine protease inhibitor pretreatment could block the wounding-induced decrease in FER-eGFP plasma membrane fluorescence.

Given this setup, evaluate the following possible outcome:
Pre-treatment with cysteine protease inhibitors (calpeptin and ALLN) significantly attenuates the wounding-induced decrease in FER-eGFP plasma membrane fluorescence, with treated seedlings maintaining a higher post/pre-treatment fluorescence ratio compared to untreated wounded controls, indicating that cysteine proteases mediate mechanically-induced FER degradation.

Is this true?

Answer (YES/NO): YES